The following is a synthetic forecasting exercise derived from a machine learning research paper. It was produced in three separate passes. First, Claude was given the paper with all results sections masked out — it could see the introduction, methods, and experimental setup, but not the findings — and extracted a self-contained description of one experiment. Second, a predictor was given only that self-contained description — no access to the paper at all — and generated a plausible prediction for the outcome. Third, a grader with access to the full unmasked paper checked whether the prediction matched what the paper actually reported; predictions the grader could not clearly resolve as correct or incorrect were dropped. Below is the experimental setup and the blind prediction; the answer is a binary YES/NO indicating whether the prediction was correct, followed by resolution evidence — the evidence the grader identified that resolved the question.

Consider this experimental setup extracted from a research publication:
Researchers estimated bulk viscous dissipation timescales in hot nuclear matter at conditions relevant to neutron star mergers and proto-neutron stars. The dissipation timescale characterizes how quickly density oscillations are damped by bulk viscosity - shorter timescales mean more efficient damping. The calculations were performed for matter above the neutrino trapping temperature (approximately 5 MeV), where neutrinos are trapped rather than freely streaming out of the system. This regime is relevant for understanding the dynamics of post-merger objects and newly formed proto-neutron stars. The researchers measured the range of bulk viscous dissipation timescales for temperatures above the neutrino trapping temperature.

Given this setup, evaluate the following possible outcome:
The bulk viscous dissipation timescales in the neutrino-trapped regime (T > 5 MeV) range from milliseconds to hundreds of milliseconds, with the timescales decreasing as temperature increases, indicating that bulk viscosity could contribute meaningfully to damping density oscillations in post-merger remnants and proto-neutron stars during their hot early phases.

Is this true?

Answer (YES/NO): NO